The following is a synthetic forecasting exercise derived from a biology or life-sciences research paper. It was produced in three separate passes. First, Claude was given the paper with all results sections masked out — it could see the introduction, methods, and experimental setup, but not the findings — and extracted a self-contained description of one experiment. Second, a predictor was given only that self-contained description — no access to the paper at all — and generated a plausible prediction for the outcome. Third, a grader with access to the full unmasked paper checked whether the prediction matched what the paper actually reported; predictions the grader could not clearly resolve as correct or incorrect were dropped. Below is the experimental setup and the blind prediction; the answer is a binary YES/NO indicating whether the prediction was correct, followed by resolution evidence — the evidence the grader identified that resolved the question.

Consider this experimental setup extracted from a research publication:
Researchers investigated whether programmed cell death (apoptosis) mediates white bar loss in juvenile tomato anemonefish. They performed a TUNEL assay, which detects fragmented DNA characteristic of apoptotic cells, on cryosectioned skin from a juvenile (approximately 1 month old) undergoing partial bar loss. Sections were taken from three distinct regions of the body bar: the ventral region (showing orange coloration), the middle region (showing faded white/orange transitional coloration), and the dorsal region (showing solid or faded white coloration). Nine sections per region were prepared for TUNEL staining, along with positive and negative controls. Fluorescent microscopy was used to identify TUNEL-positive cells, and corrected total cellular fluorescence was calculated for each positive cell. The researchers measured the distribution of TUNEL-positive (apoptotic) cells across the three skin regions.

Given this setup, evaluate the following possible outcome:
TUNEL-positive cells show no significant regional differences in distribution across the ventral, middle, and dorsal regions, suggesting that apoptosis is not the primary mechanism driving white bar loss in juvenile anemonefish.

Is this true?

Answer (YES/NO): NO